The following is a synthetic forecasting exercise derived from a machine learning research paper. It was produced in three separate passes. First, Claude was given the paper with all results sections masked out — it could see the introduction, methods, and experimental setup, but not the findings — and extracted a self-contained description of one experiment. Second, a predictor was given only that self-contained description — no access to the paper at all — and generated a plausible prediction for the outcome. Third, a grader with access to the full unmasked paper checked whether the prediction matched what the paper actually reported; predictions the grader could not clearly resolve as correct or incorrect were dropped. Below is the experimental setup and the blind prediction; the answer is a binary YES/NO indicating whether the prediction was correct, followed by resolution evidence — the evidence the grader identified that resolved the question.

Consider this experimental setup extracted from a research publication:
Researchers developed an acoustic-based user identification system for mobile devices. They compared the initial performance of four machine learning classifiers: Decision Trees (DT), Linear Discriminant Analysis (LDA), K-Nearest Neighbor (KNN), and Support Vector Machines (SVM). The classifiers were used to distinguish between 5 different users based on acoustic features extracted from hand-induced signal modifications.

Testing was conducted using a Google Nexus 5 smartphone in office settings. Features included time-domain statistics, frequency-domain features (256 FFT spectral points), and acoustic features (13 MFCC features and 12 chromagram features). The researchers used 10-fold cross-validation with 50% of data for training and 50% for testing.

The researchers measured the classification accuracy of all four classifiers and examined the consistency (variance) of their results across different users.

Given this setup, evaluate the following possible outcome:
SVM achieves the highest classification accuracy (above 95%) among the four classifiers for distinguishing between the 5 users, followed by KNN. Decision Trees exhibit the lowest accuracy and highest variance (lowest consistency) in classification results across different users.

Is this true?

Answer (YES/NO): NO